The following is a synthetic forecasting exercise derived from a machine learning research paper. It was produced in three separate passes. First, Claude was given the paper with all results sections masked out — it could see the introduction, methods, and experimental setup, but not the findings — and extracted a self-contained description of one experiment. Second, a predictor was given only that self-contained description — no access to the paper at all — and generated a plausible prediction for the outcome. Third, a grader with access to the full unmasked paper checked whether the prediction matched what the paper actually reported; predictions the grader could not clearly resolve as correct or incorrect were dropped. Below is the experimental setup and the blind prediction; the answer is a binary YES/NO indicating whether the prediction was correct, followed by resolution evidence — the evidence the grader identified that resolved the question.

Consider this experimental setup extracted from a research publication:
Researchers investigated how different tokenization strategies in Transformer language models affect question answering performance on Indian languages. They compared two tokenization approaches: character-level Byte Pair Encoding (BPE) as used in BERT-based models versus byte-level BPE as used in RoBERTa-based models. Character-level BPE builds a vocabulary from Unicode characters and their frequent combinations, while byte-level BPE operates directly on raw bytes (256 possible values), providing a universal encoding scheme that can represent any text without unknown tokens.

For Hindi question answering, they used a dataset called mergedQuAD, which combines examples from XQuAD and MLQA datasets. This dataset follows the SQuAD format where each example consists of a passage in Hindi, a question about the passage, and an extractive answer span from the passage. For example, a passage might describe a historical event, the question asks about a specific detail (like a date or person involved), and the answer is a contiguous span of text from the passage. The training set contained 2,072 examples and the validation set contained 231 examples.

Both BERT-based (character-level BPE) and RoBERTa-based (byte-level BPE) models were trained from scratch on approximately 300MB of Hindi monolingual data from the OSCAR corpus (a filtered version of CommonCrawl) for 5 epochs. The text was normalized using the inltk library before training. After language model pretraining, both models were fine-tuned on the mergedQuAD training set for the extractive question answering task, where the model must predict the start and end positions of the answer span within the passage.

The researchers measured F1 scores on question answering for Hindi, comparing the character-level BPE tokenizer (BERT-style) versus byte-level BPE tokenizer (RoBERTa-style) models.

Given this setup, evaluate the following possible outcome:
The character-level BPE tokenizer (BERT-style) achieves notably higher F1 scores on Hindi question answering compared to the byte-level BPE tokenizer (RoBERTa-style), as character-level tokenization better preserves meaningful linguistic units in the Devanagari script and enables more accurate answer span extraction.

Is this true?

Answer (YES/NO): NO